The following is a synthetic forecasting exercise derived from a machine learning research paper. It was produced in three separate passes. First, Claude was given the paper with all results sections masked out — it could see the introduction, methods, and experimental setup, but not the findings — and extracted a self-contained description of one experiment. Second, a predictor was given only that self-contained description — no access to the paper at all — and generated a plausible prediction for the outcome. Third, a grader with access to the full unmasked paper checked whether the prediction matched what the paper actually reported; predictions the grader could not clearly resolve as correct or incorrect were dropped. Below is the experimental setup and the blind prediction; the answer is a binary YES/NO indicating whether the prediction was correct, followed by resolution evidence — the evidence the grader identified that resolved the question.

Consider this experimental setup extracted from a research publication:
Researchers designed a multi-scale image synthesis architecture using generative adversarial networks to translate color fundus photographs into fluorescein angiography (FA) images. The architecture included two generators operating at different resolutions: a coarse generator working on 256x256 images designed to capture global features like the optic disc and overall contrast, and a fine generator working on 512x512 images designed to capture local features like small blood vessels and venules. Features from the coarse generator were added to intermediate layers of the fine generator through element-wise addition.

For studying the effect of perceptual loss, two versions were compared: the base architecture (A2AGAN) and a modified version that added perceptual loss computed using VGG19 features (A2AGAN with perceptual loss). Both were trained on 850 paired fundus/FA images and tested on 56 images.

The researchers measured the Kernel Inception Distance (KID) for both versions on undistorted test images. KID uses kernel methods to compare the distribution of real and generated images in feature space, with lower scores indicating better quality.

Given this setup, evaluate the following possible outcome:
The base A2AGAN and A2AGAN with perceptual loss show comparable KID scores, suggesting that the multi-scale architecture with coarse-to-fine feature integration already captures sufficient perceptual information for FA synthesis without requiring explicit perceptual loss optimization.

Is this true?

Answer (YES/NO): NO